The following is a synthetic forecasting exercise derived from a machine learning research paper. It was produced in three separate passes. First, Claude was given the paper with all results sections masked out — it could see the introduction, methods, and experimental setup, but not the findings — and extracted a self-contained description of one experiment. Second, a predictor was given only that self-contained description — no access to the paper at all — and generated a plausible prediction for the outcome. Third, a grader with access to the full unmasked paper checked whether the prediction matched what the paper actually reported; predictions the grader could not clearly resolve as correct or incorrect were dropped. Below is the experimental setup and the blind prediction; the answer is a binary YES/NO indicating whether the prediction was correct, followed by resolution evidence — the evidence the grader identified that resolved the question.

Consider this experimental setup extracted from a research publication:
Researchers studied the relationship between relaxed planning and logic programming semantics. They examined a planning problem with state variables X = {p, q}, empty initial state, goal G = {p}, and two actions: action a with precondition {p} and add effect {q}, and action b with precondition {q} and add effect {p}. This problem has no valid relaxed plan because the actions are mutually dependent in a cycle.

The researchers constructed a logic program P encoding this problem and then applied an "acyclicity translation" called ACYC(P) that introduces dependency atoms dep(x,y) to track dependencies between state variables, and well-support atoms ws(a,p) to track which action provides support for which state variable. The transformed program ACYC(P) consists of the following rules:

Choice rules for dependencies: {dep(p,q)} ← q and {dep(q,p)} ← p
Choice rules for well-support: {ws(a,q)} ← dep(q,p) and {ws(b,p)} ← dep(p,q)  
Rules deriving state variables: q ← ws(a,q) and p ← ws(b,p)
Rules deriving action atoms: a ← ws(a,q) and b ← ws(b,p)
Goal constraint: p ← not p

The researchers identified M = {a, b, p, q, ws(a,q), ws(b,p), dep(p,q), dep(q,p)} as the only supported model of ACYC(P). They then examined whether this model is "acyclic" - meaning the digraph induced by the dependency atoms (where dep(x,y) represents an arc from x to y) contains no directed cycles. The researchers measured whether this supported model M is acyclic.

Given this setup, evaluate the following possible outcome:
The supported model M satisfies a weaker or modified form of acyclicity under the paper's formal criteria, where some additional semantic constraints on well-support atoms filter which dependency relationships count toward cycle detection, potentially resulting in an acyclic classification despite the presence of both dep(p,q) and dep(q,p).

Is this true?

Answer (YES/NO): NO